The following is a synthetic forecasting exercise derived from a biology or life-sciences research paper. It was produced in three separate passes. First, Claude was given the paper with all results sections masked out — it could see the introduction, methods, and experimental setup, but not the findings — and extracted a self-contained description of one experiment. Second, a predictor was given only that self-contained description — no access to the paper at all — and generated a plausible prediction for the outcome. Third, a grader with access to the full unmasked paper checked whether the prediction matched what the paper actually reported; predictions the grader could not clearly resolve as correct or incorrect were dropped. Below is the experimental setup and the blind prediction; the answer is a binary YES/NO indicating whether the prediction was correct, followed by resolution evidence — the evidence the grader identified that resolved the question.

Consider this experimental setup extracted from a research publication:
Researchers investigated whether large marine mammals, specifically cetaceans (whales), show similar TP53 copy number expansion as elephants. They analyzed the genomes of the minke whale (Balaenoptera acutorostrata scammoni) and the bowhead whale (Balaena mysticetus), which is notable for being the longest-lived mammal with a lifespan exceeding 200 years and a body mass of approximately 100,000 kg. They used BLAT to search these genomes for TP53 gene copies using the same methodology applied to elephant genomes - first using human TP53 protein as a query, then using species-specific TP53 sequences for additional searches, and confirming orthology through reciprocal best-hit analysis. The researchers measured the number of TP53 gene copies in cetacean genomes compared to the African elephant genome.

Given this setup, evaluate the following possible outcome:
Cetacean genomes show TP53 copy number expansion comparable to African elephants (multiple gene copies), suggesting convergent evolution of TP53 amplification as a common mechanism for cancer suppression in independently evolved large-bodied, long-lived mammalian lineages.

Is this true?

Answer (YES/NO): NO